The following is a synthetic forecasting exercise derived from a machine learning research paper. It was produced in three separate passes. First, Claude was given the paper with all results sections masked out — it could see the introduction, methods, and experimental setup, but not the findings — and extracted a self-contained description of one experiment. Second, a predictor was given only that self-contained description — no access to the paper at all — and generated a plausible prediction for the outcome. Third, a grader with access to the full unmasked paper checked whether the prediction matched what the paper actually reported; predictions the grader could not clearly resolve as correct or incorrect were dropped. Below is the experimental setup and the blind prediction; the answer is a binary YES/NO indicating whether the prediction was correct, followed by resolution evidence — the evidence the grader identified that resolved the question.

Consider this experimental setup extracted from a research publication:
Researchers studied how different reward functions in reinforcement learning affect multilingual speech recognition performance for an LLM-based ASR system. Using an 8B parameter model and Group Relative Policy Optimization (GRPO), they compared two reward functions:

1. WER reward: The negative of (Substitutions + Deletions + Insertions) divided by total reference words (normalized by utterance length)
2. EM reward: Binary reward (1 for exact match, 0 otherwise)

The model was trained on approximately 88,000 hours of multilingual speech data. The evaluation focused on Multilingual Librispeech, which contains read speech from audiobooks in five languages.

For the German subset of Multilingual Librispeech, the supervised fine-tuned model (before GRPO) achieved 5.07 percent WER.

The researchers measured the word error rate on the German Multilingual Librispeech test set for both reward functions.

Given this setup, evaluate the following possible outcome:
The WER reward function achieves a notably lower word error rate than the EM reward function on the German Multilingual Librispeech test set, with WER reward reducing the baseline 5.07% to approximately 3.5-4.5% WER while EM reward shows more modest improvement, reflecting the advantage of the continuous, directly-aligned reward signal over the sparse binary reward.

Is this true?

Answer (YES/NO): NO